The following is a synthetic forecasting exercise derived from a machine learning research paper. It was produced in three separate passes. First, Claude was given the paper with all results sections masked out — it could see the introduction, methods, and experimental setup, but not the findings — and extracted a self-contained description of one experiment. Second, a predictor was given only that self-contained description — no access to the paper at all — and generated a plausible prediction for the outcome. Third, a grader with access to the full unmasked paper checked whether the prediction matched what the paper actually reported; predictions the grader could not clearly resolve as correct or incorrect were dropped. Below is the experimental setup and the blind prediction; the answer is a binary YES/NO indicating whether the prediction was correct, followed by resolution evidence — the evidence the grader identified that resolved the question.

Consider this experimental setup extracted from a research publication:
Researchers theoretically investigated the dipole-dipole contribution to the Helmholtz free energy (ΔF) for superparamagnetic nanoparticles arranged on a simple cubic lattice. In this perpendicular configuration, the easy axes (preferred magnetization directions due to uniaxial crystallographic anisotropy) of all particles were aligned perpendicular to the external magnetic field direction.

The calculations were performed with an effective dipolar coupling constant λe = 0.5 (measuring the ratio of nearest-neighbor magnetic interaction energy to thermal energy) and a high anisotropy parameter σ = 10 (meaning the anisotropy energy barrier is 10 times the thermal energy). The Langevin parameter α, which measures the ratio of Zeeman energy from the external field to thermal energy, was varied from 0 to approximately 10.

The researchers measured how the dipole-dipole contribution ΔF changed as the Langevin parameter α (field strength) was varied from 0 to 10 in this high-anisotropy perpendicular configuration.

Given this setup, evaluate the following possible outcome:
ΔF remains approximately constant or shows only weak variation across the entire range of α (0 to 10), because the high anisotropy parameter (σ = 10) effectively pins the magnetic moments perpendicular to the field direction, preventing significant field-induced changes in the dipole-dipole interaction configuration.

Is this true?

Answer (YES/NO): YES